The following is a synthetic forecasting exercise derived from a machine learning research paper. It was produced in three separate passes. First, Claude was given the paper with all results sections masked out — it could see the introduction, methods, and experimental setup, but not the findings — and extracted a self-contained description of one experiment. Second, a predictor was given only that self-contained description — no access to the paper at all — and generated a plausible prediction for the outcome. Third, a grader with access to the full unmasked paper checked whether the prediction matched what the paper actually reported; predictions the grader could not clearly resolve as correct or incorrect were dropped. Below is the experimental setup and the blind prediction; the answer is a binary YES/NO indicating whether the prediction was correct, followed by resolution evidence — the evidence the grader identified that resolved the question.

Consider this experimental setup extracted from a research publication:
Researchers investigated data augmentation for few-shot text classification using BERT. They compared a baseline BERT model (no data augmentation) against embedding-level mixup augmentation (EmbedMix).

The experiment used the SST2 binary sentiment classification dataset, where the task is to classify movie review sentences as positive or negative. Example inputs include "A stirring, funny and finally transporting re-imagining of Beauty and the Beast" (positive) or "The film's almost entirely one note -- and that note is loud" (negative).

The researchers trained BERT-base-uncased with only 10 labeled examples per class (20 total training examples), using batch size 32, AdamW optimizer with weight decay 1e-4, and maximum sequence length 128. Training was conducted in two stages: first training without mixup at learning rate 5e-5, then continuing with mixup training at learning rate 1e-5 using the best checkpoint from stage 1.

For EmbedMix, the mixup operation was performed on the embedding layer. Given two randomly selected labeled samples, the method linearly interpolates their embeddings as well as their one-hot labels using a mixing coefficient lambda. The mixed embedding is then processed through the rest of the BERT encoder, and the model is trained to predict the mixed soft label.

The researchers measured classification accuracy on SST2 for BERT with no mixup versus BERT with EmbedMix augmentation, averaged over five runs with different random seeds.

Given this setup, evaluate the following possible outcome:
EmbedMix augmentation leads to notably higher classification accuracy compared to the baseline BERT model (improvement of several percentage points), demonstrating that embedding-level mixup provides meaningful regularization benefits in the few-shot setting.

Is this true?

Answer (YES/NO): NO